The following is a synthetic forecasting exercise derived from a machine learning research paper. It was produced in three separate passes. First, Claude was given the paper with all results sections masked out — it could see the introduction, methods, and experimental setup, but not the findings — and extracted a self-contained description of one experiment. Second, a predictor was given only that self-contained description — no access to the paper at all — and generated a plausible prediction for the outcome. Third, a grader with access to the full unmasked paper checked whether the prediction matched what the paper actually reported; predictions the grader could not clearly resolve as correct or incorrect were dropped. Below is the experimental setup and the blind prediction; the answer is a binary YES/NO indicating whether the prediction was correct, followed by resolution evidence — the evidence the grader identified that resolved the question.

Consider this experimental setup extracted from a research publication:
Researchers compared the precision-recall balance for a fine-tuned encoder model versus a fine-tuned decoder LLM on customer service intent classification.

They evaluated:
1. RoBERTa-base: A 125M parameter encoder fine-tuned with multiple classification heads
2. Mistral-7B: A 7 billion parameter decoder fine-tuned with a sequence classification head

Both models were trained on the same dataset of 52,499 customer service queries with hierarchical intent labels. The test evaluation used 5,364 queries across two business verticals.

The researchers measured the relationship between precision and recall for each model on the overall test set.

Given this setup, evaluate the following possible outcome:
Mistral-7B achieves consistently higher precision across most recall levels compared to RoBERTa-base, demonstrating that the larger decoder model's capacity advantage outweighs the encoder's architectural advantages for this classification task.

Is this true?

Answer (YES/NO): NO